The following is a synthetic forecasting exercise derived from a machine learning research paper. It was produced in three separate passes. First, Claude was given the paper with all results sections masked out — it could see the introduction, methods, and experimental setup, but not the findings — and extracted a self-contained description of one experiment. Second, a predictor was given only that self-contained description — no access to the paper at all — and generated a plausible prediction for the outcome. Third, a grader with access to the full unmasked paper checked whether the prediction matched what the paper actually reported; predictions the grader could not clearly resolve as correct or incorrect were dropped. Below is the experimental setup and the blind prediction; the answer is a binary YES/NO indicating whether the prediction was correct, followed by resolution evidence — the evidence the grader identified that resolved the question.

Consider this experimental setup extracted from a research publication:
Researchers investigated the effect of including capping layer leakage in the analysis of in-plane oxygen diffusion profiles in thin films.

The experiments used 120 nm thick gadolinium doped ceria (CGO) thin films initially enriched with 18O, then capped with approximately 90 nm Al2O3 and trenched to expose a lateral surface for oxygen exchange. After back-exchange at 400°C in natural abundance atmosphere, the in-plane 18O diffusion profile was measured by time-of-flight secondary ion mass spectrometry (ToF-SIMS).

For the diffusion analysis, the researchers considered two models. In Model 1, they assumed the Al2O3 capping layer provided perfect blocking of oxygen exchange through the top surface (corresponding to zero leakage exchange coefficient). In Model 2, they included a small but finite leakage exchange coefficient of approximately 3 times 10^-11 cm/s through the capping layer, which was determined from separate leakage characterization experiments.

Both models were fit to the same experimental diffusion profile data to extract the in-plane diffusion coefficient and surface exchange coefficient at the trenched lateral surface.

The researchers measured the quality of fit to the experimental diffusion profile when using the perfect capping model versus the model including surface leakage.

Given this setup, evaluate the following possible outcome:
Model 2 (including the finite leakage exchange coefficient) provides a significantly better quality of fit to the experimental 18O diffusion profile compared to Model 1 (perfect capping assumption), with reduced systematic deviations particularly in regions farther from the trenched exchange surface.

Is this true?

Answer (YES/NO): YES